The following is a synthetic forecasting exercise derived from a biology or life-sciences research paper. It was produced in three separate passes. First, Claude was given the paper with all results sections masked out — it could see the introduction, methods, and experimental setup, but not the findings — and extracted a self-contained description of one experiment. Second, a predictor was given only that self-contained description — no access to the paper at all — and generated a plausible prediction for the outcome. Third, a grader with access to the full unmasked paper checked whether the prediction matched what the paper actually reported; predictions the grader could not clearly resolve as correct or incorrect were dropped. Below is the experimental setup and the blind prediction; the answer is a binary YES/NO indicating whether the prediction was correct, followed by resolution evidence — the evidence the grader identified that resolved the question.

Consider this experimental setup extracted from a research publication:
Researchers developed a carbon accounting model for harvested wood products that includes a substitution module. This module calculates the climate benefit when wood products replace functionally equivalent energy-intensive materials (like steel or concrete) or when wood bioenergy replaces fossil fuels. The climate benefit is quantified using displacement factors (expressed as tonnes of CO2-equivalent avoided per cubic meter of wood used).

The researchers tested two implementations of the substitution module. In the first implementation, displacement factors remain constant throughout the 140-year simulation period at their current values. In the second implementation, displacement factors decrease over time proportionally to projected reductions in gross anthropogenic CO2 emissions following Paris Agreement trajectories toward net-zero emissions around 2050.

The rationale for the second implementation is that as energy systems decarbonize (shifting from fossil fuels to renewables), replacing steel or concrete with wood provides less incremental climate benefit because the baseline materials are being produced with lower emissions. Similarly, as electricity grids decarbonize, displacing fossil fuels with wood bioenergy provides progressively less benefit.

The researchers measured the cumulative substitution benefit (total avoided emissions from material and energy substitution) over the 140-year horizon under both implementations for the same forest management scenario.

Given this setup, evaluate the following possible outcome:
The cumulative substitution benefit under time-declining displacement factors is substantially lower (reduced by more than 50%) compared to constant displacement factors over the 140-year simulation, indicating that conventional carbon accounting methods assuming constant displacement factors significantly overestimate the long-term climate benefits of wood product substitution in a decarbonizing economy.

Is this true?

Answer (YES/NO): YES